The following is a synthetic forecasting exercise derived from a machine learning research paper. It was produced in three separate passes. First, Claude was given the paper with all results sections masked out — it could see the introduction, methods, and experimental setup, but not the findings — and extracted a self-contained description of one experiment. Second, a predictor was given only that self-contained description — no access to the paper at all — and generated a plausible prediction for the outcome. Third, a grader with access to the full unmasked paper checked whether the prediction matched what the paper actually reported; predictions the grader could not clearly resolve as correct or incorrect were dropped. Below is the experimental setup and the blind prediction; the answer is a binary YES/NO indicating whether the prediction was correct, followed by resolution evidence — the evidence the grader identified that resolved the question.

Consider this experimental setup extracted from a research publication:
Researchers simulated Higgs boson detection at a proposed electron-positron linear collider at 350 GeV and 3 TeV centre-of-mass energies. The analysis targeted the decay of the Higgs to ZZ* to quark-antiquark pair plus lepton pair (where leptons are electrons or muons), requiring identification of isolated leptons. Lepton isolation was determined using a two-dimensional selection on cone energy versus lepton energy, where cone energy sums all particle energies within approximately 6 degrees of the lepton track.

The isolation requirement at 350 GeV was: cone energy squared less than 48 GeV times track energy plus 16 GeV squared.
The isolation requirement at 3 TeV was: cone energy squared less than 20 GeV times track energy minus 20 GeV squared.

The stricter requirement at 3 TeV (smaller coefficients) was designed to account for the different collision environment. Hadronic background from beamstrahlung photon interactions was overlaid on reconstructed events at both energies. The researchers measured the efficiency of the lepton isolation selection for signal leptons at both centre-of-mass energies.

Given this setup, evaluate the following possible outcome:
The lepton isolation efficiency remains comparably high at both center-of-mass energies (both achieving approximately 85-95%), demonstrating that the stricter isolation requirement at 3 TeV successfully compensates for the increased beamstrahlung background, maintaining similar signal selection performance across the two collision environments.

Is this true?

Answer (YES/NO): NO